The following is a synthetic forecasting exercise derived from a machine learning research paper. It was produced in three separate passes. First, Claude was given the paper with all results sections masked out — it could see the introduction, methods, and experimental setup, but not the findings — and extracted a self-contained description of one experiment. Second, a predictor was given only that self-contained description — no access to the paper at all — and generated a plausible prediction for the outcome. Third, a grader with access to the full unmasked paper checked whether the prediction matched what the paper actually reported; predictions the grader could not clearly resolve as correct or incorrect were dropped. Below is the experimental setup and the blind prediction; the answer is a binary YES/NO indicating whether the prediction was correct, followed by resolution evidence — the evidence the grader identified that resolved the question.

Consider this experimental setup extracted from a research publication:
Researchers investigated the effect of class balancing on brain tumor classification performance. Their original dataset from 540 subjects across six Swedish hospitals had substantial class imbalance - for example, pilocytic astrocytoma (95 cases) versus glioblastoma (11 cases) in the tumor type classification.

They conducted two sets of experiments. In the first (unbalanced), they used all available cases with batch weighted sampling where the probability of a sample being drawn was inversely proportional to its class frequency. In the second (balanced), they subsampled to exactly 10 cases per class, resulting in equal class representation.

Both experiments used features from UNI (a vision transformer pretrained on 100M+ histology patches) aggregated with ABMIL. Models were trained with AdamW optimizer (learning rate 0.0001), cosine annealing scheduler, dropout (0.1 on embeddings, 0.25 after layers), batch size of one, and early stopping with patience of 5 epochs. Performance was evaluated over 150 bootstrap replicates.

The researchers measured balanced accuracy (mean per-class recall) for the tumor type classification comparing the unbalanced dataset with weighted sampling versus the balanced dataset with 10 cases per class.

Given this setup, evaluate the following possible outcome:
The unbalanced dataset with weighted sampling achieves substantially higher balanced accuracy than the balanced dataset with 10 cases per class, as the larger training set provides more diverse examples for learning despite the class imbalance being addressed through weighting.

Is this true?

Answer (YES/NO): YES